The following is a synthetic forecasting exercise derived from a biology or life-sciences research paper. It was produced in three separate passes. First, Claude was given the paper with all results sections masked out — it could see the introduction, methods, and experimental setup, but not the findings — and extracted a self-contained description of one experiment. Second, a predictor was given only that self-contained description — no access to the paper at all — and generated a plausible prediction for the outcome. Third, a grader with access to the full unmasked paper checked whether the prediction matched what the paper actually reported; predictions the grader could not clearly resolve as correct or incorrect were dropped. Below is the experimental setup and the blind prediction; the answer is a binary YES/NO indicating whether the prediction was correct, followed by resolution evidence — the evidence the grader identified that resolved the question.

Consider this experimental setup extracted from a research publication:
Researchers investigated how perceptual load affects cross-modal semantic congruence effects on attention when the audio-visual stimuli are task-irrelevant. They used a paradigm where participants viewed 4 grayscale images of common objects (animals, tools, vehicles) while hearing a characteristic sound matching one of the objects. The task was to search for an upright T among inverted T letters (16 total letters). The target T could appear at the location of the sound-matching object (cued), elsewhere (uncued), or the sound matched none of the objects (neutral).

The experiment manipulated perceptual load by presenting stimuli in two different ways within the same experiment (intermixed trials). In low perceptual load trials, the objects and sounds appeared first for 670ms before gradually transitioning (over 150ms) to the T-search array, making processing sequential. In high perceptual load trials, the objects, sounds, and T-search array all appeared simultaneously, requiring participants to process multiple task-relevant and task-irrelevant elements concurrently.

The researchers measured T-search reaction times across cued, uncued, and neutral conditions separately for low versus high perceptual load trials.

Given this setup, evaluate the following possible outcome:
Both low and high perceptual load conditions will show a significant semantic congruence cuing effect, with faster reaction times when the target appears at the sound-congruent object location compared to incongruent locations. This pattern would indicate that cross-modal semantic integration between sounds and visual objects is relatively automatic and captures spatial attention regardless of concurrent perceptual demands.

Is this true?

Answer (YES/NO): NO